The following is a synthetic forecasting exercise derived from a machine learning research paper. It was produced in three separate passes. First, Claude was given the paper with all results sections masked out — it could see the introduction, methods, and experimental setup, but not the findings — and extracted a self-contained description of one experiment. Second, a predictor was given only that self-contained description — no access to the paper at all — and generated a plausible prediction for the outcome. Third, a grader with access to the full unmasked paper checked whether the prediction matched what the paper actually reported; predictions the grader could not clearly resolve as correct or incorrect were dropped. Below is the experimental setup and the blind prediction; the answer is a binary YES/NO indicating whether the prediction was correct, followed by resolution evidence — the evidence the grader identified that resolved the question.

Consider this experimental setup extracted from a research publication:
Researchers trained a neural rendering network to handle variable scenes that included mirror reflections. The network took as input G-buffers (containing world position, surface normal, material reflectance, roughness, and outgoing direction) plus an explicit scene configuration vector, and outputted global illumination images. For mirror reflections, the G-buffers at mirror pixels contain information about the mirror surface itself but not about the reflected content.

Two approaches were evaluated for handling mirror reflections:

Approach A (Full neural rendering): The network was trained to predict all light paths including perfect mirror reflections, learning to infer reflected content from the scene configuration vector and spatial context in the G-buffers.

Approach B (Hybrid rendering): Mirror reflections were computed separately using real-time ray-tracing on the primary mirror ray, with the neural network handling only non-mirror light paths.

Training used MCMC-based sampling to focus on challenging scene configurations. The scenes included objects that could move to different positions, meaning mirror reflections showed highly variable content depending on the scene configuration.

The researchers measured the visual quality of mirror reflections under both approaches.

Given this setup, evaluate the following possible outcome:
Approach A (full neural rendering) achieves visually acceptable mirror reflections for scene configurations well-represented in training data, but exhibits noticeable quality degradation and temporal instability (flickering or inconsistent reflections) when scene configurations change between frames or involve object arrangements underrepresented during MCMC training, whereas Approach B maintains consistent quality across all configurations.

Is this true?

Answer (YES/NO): NO